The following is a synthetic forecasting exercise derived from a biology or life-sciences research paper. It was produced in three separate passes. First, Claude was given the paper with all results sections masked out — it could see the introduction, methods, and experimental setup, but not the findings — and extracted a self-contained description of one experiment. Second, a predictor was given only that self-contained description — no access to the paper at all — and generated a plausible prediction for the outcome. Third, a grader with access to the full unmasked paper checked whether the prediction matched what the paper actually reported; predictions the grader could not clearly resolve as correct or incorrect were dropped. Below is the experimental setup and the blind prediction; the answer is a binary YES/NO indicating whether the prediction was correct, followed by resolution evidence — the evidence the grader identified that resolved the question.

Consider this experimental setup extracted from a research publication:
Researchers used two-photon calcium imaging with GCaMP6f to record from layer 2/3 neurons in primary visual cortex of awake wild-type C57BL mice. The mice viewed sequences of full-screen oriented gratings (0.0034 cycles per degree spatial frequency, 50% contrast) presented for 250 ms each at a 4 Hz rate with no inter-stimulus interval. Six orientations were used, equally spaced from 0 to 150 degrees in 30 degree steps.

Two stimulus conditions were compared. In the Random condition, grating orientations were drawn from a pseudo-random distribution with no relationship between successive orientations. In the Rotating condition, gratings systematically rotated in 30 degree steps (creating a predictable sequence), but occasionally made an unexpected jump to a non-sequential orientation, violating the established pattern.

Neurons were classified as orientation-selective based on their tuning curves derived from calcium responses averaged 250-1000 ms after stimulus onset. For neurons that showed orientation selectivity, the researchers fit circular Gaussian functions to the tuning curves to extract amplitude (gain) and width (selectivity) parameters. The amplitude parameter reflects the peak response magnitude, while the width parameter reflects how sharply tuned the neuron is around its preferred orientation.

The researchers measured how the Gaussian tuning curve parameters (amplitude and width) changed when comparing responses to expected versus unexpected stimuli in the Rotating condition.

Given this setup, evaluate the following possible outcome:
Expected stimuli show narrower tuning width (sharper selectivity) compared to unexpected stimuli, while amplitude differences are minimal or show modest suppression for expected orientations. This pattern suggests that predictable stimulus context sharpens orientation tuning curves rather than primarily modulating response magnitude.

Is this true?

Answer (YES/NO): NO